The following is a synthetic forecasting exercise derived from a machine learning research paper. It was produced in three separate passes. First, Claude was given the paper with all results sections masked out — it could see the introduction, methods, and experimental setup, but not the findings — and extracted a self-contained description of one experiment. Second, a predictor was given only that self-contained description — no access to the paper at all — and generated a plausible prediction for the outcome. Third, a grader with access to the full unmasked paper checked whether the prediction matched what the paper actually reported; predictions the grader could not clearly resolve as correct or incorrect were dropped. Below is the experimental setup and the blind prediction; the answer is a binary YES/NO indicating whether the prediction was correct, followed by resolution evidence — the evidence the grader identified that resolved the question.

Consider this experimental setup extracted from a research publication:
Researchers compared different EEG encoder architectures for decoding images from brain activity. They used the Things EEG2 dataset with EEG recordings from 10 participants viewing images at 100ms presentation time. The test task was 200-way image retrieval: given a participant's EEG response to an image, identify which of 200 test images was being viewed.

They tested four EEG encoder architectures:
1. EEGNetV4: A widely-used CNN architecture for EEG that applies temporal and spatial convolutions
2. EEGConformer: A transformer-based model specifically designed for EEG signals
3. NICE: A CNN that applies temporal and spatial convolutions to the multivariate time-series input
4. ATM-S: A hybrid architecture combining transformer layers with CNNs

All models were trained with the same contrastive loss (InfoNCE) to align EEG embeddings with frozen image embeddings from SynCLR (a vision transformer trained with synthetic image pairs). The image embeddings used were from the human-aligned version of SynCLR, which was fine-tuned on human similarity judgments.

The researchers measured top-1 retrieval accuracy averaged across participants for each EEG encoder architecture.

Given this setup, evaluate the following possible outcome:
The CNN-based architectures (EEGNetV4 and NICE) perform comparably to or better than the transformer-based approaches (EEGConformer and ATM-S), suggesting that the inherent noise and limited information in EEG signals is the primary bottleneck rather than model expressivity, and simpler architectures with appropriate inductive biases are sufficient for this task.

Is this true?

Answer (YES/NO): NO